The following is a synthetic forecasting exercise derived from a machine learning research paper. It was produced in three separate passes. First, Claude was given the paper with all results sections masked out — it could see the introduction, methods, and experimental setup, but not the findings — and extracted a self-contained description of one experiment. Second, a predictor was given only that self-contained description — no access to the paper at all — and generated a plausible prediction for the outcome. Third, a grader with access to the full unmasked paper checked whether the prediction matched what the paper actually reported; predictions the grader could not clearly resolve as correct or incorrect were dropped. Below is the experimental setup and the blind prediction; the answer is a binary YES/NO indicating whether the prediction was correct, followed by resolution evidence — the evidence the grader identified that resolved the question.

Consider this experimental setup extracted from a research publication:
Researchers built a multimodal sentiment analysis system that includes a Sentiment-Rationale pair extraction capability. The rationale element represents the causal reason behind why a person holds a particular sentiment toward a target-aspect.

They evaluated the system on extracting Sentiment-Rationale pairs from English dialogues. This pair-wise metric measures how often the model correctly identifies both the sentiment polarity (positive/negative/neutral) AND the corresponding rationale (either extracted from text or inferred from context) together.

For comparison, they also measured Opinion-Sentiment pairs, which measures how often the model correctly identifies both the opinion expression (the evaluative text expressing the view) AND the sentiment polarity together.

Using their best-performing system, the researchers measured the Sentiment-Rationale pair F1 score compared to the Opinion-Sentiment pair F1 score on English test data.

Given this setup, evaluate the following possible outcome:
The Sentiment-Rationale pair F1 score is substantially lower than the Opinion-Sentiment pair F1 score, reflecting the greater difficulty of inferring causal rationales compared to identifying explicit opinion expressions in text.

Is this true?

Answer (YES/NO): YES